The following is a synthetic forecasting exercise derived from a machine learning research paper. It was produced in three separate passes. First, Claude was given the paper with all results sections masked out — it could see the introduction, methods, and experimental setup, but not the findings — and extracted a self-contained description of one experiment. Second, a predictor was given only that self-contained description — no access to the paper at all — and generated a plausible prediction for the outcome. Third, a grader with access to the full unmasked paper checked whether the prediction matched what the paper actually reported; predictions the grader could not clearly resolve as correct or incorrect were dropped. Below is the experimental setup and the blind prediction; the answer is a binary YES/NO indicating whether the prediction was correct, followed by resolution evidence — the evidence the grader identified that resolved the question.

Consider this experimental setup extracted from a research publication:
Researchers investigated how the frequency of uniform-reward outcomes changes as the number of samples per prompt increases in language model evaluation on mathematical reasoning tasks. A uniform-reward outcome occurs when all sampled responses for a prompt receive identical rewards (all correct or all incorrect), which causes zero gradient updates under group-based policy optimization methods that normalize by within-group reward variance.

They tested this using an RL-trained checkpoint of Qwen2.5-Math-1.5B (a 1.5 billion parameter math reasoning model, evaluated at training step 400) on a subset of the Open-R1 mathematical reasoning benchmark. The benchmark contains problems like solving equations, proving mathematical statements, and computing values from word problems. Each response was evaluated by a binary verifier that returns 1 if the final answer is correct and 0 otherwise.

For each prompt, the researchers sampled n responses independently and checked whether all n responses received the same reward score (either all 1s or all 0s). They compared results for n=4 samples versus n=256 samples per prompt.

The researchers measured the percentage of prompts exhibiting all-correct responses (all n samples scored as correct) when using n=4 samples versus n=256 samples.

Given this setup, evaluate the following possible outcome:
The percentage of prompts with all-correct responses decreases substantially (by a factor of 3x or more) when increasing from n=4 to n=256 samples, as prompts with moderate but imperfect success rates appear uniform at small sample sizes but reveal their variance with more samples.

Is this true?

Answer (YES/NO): YES